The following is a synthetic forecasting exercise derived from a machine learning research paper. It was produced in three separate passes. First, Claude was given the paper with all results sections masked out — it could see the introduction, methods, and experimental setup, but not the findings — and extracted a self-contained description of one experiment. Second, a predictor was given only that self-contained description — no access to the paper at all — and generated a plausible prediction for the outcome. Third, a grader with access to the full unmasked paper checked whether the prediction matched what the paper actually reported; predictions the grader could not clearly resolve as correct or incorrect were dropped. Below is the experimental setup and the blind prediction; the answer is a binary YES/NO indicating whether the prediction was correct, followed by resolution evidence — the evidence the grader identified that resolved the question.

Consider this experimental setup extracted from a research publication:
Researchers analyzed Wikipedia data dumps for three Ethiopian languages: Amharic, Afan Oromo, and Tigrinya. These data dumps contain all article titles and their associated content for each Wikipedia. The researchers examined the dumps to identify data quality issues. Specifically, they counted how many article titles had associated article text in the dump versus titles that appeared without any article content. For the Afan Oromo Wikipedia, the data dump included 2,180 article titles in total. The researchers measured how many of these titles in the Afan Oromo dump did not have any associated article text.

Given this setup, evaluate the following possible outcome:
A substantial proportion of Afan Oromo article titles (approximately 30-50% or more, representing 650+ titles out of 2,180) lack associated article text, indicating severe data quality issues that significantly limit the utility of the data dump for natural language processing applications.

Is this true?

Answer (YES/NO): NO